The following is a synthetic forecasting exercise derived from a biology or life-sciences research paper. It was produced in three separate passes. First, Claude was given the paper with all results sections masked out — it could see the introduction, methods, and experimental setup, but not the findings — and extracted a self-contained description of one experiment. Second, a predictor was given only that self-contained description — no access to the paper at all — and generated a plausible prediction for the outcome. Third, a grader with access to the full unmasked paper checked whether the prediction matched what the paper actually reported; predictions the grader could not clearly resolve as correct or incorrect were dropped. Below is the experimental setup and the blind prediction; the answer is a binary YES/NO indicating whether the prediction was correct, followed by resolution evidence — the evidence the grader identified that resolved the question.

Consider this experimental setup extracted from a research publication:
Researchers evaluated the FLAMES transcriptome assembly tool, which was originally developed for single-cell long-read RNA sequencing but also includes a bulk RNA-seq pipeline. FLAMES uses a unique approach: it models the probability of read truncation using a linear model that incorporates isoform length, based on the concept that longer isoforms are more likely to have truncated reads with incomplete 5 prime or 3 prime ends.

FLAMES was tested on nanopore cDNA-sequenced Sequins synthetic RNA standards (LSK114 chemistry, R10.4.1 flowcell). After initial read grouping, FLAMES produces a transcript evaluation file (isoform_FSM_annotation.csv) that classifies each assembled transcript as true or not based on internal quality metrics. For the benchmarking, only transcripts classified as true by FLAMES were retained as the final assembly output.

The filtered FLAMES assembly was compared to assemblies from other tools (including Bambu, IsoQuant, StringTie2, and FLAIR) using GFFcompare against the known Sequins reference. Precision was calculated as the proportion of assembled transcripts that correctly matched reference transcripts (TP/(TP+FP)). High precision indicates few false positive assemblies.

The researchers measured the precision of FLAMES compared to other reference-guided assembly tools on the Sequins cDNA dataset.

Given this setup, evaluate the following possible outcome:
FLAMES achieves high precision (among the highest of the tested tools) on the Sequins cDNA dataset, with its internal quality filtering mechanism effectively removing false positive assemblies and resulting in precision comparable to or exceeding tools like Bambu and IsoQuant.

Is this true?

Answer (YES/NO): NO